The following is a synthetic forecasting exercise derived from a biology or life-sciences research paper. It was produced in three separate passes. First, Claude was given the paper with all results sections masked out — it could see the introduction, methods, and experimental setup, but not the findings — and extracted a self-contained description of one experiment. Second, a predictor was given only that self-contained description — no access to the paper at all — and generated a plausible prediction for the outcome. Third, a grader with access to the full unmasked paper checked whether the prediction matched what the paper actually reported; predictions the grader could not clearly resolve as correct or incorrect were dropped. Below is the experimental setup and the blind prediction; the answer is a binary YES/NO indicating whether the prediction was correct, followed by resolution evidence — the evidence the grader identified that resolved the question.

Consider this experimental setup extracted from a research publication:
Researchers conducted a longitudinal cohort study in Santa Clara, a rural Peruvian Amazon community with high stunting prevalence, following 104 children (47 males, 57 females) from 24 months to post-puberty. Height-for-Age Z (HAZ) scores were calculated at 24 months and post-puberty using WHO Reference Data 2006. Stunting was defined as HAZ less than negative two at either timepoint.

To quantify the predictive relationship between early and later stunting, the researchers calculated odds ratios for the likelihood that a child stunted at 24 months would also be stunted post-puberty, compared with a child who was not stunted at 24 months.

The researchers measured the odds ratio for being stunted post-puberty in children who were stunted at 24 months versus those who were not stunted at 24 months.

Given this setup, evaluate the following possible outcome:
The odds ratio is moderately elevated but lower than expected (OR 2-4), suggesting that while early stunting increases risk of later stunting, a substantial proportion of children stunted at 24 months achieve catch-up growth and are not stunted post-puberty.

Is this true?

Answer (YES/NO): NO